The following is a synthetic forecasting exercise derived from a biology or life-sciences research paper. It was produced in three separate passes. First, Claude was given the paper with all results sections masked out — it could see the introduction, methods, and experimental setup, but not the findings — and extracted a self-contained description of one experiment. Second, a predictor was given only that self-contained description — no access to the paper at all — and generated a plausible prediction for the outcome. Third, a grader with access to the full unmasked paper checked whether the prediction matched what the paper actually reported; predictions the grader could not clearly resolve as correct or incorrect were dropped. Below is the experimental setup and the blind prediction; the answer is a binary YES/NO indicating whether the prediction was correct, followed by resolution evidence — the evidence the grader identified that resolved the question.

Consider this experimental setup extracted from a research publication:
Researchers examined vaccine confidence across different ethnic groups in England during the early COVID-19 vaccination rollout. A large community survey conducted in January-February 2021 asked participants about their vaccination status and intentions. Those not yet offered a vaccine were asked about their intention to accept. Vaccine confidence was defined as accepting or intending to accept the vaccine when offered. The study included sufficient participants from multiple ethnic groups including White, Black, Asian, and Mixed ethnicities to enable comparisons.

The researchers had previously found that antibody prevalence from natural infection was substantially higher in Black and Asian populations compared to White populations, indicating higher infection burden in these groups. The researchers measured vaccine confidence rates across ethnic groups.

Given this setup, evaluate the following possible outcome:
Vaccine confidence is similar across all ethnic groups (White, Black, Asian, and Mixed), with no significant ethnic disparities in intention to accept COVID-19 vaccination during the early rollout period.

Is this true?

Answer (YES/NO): NO